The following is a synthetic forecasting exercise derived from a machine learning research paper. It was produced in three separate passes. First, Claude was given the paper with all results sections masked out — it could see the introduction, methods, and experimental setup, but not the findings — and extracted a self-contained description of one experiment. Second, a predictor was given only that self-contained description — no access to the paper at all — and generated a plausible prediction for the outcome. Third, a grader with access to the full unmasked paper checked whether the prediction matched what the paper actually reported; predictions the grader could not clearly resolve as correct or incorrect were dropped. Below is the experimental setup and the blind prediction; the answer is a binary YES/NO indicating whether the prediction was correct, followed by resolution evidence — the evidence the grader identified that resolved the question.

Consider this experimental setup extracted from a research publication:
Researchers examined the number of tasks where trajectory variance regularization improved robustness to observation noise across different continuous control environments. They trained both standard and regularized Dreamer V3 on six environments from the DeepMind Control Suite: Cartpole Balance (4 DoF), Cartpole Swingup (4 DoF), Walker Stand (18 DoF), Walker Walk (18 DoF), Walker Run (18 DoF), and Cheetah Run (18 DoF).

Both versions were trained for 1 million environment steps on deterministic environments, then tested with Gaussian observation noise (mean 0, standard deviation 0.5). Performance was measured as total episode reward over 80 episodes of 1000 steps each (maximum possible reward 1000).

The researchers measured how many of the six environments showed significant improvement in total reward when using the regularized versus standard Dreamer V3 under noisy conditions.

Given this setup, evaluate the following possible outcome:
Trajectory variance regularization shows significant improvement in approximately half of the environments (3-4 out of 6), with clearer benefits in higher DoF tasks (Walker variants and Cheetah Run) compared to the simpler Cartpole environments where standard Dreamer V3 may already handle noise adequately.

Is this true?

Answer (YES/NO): NO